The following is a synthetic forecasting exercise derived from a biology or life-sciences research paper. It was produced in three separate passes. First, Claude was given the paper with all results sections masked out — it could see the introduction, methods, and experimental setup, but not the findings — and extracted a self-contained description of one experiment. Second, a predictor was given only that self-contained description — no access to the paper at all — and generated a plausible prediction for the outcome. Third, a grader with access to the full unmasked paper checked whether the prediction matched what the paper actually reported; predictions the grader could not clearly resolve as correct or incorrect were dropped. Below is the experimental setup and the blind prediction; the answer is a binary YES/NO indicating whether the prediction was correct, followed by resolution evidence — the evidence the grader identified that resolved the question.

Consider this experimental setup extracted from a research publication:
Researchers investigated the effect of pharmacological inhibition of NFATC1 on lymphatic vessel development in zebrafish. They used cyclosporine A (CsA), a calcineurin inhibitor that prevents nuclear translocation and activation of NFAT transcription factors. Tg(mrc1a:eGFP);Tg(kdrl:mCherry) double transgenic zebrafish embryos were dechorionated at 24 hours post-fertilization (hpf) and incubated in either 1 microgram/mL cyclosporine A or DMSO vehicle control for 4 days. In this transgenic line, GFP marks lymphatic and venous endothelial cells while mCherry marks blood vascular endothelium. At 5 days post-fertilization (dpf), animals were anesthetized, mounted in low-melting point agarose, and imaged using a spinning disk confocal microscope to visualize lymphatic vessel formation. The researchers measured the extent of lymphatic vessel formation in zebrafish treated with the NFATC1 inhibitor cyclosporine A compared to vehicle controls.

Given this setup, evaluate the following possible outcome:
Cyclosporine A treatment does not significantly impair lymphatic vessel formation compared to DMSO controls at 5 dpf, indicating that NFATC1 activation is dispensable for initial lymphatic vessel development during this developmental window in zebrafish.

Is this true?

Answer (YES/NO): NO